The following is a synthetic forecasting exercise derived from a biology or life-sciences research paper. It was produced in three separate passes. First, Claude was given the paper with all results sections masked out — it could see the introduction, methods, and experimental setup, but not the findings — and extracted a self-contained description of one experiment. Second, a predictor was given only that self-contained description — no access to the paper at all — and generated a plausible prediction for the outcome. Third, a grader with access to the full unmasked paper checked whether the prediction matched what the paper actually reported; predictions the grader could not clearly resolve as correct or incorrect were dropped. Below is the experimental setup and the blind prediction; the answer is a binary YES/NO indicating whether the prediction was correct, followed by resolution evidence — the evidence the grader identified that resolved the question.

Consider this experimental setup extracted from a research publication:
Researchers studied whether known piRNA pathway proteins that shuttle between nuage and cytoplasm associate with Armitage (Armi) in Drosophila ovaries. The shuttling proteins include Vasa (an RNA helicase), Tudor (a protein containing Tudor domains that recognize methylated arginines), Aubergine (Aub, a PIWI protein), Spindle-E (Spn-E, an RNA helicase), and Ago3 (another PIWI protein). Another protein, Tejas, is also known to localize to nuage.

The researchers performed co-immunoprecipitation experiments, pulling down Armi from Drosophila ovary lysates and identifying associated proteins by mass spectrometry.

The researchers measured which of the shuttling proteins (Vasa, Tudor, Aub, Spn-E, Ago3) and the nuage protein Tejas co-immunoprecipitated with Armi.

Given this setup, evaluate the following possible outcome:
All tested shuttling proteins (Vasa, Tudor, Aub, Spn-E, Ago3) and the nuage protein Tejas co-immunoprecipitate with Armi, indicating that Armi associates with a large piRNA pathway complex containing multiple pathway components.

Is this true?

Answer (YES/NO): NO